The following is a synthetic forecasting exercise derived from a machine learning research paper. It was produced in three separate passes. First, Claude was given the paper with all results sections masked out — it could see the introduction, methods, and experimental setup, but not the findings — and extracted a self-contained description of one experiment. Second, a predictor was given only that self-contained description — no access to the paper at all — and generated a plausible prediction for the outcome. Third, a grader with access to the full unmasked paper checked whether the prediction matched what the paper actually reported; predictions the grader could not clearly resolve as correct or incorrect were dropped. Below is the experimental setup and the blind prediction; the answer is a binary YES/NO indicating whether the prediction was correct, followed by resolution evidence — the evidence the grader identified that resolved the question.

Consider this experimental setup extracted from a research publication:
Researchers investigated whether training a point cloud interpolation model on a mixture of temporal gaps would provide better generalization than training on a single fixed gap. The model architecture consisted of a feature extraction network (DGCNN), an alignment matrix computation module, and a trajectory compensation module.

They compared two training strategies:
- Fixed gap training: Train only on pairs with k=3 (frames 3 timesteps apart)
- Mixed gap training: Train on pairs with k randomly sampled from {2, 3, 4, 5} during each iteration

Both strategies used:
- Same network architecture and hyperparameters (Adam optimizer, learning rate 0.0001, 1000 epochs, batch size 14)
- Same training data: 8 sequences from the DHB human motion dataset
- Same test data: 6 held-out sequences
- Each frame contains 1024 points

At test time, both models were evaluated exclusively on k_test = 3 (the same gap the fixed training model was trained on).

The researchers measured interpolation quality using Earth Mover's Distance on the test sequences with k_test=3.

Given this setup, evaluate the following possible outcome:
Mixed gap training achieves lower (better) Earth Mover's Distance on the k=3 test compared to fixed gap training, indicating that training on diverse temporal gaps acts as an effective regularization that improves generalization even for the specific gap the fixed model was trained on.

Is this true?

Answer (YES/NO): YES